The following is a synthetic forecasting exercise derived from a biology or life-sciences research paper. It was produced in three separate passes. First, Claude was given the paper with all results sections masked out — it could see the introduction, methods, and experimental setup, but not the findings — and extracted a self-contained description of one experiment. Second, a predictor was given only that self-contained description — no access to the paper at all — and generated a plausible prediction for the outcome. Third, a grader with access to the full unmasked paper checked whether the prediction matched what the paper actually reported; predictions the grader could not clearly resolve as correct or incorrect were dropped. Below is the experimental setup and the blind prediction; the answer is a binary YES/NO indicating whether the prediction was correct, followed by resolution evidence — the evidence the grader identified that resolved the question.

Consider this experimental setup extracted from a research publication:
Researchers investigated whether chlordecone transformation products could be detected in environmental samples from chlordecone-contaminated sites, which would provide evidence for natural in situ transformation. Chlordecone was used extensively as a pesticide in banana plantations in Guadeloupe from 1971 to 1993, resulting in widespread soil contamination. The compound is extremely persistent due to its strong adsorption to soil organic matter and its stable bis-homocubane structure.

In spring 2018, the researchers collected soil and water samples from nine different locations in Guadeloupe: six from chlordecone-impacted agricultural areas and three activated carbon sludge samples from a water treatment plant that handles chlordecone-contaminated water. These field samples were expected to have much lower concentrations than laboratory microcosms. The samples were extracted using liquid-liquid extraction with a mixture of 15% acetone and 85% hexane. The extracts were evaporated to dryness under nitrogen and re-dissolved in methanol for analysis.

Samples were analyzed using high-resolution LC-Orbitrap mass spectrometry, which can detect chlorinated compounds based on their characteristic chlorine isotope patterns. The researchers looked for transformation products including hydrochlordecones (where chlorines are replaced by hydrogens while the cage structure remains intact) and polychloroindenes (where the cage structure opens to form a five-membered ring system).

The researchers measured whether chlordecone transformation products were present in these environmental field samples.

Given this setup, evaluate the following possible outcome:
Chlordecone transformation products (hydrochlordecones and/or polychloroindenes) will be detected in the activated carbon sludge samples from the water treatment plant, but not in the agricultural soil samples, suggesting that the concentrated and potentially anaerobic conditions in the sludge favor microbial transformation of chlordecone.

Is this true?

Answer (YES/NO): NO